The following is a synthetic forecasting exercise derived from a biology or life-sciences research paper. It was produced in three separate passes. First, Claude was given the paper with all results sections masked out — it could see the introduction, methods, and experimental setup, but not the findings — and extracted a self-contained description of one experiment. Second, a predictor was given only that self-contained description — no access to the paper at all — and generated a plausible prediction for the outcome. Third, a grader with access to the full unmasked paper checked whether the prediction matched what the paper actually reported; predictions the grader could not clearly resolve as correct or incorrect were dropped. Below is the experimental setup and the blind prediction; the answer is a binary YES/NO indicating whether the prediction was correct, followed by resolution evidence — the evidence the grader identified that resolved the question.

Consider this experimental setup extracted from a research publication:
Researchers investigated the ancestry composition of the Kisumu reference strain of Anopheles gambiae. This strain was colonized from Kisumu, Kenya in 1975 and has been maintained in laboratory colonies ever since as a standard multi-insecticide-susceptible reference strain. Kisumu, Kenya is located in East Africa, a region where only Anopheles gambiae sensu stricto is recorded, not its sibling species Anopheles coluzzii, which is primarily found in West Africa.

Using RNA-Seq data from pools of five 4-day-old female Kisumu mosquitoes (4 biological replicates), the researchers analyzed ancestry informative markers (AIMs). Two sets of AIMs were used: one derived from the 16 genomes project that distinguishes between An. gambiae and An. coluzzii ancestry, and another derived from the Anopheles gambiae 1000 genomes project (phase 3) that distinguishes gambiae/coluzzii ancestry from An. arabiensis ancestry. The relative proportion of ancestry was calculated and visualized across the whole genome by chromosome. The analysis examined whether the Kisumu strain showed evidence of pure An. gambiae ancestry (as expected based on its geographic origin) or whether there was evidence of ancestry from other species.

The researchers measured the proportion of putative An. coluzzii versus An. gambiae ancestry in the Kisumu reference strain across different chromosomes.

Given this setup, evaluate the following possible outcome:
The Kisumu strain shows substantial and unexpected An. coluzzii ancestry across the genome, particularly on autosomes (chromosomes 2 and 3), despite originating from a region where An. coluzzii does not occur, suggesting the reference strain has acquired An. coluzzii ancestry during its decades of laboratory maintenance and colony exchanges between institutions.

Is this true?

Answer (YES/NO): YES